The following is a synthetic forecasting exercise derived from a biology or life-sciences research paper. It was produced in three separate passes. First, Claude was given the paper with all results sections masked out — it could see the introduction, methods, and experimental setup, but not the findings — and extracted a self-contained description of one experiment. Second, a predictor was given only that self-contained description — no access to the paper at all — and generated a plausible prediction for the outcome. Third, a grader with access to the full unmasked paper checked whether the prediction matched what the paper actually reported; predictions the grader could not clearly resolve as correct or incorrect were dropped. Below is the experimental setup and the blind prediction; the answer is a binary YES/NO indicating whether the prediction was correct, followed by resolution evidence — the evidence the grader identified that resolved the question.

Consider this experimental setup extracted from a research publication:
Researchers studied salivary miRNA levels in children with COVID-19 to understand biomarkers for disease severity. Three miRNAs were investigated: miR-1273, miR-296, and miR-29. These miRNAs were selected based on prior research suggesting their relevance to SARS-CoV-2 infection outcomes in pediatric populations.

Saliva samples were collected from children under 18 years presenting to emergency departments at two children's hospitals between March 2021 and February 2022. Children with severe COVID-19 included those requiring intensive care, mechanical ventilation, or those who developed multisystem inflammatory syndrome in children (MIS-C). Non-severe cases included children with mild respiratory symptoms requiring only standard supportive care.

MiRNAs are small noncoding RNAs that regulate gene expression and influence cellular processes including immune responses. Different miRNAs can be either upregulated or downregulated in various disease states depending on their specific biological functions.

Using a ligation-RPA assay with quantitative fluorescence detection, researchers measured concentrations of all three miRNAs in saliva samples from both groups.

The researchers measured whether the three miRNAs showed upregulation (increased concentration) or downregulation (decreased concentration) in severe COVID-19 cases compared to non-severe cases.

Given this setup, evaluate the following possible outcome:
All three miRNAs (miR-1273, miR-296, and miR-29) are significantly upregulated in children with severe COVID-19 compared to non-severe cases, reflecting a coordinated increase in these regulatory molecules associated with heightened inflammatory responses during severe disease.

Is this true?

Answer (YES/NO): NO